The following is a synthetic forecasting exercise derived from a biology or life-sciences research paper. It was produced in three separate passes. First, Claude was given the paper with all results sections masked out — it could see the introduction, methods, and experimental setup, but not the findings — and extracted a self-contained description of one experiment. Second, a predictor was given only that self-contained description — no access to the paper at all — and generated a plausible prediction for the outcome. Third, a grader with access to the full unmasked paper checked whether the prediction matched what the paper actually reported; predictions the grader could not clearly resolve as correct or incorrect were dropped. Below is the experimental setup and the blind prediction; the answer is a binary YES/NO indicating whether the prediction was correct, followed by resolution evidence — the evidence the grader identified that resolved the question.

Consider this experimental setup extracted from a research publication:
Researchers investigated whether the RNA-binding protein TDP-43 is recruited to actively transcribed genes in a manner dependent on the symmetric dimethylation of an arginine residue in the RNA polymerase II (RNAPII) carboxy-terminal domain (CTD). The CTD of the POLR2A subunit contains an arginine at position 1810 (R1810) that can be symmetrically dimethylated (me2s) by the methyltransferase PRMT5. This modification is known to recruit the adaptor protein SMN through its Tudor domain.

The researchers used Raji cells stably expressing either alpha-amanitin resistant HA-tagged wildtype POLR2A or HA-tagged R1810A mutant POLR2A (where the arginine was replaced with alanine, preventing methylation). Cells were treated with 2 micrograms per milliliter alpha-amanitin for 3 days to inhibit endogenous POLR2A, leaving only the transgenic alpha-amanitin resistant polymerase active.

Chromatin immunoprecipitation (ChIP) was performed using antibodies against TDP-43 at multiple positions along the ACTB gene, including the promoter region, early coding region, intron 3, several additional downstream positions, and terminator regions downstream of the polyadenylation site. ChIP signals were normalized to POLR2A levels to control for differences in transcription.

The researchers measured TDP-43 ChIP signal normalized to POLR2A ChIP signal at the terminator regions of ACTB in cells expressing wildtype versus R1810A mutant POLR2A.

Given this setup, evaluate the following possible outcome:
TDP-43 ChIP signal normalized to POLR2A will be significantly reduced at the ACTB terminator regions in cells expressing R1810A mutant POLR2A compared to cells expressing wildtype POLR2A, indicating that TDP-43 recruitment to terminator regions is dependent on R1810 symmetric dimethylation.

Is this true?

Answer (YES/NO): YES